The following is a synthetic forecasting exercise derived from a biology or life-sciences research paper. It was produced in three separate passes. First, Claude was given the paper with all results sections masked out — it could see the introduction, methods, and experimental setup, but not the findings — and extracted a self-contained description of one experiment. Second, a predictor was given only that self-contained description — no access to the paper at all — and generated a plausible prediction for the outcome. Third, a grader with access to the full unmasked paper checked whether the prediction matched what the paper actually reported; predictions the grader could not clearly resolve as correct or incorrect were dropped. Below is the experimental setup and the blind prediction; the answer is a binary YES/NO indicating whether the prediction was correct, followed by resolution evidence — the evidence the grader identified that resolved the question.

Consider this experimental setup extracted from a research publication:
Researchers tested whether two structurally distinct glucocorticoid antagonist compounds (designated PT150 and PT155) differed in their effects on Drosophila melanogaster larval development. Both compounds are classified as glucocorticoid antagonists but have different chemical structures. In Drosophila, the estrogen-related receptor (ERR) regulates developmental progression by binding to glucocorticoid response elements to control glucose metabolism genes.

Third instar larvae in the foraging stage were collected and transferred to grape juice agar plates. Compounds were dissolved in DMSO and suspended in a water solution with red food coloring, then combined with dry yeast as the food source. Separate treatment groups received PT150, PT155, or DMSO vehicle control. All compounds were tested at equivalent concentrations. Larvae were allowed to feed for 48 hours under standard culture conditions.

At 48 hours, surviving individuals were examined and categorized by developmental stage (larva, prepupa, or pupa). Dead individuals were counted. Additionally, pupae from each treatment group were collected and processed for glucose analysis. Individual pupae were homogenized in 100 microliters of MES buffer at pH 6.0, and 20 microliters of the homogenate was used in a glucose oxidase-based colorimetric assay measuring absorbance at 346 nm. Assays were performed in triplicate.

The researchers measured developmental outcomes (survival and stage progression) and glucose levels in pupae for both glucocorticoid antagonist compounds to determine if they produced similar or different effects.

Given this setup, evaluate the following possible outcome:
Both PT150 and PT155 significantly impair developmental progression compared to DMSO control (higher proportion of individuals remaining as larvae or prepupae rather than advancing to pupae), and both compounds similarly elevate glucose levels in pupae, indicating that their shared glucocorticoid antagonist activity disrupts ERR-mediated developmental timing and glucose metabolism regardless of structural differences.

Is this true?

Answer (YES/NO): NO